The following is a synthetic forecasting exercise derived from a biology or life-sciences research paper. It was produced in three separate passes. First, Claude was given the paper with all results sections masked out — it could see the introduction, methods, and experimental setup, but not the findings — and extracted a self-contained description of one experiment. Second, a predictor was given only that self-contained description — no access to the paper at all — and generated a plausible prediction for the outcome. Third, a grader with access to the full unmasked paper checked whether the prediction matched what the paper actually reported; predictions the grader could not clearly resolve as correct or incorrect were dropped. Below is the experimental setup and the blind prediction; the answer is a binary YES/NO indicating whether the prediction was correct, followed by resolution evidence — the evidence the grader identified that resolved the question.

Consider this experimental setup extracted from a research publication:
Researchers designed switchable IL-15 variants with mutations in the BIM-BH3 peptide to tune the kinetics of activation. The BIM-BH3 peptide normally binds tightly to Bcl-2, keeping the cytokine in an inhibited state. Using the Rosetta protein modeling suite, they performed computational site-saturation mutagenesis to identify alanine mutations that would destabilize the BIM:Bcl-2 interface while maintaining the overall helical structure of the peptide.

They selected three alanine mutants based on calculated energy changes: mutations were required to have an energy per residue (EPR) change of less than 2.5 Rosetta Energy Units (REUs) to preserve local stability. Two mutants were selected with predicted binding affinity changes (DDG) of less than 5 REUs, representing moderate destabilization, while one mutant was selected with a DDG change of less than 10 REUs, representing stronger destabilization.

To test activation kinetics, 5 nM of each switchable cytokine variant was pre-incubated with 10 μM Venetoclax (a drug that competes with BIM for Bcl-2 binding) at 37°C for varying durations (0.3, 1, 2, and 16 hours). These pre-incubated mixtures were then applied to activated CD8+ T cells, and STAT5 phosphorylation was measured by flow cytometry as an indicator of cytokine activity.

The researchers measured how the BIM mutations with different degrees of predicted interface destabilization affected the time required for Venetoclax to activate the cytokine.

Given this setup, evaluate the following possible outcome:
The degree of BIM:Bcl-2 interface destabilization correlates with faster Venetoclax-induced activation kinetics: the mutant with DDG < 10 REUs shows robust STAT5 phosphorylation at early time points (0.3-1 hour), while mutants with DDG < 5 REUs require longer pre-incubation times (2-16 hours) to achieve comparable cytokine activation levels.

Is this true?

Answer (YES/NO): YES